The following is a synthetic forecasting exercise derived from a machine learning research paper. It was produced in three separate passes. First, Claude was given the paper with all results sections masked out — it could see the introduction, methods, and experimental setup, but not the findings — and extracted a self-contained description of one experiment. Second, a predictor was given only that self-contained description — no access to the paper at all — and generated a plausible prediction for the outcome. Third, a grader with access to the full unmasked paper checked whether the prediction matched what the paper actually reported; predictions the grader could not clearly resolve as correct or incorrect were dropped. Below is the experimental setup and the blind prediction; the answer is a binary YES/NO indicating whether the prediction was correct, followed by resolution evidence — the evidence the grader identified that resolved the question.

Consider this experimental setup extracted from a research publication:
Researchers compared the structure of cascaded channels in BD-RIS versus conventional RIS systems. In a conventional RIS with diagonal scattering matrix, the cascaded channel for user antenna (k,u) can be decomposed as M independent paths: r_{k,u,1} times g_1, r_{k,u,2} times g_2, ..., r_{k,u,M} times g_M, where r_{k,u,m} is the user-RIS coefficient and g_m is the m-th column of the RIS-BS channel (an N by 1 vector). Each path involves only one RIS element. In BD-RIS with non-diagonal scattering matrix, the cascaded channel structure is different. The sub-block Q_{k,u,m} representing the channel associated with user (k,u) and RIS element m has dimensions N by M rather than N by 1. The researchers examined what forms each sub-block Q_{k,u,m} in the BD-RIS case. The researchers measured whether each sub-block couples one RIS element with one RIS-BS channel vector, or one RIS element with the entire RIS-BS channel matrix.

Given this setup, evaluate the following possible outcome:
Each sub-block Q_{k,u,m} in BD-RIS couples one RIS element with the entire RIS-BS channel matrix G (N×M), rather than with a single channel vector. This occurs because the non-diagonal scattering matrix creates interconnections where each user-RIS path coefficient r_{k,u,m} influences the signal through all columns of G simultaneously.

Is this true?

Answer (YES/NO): YES